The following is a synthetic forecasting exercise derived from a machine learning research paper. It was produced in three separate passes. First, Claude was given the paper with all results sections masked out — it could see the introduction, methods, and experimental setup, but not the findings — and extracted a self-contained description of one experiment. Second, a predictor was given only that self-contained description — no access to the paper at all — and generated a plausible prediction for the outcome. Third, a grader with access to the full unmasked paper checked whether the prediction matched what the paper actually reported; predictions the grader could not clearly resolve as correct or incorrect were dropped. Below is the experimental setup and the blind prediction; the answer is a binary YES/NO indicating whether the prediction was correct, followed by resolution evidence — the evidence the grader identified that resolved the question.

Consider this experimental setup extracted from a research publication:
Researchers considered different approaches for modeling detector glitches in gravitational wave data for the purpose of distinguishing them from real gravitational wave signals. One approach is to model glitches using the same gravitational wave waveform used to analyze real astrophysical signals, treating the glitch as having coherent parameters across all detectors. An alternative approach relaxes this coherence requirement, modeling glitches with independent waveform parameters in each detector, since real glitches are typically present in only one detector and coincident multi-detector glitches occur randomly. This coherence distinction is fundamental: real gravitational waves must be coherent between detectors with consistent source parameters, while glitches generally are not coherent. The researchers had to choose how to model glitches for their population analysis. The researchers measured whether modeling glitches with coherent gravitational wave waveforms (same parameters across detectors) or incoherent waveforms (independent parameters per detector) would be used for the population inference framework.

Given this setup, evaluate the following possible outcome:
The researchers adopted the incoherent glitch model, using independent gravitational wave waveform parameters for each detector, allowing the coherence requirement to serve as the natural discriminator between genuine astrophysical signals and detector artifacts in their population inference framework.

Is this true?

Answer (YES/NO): NO